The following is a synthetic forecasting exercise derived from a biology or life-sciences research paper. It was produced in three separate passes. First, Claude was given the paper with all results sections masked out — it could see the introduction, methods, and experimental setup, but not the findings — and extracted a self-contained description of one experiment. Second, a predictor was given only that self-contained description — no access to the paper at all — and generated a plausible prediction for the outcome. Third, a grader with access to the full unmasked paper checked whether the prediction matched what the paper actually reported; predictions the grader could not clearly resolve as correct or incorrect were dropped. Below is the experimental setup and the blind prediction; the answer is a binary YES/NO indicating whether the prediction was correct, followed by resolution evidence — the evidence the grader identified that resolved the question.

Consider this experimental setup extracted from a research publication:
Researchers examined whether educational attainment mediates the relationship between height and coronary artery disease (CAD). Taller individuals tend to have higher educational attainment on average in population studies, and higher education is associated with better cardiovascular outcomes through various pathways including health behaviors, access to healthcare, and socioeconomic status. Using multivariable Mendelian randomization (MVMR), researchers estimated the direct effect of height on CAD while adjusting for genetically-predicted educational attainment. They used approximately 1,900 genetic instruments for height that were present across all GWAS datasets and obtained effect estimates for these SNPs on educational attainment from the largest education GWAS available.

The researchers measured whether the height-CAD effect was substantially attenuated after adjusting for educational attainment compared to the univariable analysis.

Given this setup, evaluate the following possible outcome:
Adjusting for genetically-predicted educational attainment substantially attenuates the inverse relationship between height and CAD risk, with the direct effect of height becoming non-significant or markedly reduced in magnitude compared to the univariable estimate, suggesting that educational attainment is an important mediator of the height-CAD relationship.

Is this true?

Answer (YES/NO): NO